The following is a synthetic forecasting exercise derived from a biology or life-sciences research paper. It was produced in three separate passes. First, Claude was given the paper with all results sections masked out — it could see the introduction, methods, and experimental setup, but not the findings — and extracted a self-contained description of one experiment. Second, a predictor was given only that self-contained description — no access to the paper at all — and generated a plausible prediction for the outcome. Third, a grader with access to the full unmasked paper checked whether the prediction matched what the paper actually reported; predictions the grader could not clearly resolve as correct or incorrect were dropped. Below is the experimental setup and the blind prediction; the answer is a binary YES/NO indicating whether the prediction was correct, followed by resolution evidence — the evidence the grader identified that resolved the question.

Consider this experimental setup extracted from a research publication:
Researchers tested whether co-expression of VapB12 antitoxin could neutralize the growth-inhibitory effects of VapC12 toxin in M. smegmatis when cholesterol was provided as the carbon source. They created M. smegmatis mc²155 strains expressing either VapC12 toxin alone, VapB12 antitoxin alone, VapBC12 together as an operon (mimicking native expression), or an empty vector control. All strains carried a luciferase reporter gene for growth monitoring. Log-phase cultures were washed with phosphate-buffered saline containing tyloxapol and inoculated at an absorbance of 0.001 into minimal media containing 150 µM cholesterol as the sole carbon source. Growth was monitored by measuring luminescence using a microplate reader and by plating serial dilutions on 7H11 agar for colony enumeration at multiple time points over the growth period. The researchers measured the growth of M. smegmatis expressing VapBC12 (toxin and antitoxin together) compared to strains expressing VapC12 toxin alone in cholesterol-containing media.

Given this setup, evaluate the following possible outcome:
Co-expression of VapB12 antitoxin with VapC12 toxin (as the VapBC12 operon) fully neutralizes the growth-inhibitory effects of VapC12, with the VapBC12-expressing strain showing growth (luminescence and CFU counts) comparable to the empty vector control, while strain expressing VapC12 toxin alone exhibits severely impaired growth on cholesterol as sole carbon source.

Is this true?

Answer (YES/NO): YES